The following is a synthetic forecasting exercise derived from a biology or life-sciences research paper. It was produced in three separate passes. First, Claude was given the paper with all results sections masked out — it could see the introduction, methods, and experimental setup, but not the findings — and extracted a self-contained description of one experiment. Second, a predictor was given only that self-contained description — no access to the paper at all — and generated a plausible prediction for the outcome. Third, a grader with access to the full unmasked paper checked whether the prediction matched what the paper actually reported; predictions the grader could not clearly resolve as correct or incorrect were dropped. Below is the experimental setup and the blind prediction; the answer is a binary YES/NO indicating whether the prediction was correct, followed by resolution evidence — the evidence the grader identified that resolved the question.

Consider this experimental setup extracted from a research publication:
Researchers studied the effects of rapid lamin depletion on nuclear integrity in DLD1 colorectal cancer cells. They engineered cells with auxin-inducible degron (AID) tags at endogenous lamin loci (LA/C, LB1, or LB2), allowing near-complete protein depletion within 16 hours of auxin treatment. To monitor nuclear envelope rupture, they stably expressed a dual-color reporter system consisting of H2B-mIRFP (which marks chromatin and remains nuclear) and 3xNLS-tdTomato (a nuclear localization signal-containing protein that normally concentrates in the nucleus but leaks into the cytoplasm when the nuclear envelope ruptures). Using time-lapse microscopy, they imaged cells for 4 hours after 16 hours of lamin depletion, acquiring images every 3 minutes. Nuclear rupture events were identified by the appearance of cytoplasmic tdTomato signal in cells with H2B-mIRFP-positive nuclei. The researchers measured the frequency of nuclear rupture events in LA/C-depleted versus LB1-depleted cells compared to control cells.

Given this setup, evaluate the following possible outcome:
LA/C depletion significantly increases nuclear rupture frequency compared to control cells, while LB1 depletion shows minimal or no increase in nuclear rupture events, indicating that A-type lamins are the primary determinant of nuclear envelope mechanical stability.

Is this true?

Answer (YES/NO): NO